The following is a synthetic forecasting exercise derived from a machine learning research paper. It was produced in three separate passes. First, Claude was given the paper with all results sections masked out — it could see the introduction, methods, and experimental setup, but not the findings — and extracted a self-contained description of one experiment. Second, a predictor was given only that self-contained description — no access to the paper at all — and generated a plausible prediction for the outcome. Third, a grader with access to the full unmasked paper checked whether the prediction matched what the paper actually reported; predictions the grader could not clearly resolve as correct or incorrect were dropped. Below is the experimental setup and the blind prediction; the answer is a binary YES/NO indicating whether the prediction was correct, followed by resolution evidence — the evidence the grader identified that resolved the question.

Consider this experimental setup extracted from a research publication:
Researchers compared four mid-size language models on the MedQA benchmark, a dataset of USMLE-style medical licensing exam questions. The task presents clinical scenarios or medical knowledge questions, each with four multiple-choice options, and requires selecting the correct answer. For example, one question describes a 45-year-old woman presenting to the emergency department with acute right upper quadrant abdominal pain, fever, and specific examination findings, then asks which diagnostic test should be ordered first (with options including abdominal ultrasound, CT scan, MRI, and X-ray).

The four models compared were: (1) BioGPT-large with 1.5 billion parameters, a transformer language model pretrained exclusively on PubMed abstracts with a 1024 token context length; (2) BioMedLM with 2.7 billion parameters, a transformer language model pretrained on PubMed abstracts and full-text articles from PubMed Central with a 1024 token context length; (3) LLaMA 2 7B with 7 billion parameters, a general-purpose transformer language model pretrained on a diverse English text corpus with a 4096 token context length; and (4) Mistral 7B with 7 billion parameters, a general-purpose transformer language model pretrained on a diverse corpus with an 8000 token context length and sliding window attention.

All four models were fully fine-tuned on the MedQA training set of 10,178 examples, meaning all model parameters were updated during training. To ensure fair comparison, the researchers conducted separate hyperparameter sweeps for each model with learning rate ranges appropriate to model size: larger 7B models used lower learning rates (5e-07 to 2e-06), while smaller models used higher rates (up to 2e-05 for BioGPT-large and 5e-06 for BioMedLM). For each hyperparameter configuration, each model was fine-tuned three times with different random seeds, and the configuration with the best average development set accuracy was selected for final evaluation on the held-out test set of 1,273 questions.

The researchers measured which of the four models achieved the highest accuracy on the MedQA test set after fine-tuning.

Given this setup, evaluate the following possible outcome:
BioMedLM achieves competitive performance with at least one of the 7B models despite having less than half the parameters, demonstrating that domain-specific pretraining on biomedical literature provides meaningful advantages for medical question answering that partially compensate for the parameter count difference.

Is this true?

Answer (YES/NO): NO